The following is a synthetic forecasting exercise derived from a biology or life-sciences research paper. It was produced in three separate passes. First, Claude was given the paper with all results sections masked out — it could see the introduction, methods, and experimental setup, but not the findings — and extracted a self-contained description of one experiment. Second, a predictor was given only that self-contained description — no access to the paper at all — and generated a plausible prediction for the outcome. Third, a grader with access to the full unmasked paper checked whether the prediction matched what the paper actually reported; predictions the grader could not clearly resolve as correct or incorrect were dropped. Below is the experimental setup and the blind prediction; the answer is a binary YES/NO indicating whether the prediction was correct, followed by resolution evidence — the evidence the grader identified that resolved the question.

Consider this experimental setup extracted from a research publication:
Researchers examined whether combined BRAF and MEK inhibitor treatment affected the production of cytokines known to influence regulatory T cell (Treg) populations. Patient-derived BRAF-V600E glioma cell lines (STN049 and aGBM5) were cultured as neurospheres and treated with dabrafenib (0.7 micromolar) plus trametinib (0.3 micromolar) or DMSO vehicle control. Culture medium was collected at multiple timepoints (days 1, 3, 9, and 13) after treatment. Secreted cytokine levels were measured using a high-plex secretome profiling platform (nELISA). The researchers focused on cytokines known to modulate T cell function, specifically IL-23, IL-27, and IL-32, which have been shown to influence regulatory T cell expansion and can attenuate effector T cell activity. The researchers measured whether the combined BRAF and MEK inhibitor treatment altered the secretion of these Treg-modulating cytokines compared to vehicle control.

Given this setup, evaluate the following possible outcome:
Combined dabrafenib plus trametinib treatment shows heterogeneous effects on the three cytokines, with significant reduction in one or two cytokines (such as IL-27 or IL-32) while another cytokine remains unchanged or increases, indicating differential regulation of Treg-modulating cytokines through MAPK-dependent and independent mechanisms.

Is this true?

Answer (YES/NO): NO